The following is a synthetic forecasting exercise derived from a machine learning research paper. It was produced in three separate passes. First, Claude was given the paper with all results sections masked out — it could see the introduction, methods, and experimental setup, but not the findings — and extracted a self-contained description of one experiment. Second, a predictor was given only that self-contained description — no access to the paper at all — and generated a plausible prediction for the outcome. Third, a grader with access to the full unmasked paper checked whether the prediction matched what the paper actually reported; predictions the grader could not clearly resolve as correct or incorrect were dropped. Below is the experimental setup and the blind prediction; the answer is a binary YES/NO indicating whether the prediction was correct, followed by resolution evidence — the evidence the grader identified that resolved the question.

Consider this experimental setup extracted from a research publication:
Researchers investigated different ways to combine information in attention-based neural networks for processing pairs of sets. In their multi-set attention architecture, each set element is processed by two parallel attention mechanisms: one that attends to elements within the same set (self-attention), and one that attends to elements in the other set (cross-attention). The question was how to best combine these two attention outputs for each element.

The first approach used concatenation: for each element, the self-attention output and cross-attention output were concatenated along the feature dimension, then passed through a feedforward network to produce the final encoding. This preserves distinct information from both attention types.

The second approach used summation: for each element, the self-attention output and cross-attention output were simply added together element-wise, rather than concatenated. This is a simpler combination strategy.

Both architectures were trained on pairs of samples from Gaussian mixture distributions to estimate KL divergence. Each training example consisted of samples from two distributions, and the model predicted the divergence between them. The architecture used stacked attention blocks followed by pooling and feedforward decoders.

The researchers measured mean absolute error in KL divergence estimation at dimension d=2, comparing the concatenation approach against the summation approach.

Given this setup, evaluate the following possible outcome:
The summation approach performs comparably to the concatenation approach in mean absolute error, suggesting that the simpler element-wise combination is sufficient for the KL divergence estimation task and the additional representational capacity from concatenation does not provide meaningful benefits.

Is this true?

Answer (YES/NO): YES